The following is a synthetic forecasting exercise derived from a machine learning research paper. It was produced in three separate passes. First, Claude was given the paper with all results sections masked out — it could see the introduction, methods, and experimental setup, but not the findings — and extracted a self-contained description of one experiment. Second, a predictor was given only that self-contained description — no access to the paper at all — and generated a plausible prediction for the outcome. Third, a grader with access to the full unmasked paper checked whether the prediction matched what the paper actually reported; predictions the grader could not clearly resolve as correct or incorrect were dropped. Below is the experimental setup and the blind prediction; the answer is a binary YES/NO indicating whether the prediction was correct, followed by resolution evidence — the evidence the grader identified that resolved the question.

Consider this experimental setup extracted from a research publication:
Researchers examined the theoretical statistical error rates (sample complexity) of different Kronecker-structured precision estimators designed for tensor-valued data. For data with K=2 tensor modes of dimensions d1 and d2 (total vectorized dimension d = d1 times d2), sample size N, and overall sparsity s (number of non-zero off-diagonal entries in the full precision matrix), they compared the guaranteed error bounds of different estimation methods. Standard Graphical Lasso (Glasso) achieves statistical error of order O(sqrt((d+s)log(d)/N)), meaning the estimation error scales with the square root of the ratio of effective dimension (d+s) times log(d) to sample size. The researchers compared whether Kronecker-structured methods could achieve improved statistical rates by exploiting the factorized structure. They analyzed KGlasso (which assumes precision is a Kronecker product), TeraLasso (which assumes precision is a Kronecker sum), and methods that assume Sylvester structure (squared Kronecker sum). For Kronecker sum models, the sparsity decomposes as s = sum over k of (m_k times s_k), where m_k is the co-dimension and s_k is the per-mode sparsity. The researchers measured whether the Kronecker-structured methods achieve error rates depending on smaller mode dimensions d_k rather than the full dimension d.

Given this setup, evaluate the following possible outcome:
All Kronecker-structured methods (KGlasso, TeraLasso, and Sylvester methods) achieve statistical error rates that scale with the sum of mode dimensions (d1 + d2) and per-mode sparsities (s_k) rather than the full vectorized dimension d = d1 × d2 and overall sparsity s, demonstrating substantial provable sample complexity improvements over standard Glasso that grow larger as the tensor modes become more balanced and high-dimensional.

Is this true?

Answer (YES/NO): NO